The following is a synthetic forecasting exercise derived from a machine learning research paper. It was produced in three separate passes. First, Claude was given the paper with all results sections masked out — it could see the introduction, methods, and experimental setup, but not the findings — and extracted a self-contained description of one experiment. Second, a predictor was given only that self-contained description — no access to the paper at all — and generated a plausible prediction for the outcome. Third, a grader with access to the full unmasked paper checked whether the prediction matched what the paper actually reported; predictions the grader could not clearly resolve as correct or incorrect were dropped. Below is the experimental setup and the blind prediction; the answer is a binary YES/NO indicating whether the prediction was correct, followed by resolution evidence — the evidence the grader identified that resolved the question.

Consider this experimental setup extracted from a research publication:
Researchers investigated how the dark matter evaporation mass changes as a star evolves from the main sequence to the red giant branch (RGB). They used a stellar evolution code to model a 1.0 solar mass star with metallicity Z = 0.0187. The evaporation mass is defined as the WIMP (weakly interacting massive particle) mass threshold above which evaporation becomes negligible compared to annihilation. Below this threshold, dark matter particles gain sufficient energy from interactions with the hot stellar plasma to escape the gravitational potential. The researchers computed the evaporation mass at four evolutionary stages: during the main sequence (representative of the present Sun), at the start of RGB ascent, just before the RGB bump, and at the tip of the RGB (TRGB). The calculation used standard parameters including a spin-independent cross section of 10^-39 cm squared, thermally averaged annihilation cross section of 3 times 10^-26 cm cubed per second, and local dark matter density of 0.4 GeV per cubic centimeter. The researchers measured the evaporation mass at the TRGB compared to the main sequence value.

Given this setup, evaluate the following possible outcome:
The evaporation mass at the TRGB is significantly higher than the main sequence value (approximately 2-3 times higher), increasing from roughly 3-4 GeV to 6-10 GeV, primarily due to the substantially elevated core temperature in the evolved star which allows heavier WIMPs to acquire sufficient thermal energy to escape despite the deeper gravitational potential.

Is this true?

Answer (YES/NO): NO